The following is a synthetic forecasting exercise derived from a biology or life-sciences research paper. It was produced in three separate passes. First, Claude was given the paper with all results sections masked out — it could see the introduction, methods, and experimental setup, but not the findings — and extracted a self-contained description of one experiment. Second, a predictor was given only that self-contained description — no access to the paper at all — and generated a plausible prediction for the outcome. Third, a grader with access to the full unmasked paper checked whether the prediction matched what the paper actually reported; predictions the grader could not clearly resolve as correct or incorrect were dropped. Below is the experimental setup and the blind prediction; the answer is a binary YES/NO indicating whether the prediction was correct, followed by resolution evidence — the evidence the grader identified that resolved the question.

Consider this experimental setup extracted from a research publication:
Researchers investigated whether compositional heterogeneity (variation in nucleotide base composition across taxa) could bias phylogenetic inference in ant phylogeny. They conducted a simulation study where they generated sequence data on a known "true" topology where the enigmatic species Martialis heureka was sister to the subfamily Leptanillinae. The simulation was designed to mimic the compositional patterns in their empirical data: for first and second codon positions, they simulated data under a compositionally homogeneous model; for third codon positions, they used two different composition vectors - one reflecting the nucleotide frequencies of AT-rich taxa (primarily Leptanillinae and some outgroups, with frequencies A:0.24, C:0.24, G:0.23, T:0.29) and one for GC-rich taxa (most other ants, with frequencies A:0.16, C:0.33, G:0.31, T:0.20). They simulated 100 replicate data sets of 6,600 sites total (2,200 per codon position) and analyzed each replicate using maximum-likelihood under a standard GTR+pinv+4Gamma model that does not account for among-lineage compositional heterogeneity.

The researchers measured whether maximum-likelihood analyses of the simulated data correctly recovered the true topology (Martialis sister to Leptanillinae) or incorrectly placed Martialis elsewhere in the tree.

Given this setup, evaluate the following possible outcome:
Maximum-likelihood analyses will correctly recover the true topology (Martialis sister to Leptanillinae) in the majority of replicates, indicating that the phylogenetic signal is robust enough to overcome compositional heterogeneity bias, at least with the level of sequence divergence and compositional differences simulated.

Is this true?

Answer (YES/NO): YES